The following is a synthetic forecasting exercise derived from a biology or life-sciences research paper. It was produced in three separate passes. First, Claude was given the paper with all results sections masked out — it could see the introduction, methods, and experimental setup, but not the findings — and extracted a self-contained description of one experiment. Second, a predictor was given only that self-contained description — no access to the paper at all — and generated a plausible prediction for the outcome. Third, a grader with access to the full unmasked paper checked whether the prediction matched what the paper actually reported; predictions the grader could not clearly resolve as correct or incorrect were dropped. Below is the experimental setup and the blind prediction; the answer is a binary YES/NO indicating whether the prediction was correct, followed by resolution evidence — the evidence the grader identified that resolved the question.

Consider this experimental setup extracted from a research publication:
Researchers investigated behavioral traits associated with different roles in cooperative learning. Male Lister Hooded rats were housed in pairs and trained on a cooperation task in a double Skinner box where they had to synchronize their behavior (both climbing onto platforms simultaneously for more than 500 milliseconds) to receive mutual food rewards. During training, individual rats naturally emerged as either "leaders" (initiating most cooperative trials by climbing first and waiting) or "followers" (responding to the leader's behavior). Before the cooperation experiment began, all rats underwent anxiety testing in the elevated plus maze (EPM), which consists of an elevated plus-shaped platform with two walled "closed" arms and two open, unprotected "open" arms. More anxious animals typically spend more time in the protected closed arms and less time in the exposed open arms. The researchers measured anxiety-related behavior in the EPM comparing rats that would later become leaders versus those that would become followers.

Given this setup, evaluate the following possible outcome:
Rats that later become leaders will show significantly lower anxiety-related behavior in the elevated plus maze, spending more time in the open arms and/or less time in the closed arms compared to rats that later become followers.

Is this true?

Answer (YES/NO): YES